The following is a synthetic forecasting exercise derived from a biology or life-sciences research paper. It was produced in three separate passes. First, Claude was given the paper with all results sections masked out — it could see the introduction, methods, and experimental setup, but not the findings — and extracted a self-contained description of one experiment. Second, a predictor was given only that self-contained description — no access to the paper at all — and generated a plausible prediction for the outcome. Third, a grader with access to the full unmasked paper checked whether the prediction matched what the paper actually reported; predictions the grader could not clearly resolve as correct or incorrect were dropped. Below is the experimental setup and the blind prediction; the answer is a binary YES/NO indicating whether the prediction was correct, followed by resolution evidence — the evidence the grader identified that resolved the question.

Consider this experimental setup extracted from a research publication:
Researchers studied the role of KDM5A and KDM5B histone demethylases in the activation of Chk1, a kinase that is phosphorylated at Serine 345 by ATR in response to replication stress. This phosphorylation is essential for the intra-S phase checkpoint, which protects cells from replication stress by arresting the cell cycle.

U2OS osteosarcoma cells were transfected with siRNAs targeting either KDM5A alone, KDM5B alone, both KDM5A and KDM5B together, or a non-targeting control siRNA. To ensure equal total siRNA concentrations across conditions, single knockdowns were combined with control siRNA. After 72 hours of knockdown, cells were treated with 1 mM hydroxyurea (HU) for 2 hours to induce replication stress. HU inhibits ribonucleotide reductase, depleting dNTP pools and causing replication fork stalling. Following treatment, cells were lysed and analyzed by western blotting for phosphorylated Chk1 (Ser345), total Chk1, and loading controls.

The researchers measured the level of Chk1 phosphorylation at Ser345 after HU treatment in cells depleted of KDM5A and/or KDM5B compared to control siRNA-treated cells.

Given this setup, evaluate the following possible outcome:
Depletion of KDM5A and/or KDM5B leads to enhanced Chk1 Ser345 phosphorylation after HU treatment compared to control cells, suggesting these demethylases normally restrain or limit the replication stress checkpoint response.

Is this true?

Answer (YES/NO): NO